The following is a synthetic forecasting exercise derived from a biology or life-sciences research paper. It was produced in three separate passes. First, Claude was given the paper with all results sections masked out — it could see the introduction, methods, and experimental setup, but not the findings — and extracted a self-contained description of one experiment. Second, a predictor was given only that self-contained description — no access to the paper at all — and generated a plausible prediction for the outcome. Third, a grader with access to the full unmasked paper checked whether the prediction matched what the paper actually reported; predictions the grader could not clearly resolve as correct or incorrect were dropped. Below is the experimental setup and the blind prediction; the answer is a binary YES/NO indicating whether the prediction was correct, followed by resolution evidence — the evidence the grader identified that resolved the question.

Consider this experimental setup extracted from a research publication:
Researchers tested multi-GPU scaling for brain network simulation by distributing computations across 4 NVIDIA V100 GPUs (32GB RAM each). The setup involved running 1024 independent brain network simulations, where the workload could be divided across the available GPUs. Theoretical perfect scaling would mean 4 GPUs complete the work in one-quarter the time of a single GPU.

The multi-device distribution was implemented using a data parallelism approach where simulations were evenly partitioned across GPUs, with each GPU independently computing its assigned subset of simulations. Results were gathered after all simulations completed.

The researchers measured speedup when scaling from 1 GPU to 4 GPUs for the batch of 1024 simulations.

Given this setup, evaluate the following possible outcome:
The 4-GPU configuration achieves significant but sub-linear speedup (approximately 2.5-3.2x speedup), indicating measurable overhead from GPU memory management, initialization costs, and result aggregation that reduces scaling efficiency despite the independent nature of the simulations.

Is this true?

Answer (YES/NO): YES